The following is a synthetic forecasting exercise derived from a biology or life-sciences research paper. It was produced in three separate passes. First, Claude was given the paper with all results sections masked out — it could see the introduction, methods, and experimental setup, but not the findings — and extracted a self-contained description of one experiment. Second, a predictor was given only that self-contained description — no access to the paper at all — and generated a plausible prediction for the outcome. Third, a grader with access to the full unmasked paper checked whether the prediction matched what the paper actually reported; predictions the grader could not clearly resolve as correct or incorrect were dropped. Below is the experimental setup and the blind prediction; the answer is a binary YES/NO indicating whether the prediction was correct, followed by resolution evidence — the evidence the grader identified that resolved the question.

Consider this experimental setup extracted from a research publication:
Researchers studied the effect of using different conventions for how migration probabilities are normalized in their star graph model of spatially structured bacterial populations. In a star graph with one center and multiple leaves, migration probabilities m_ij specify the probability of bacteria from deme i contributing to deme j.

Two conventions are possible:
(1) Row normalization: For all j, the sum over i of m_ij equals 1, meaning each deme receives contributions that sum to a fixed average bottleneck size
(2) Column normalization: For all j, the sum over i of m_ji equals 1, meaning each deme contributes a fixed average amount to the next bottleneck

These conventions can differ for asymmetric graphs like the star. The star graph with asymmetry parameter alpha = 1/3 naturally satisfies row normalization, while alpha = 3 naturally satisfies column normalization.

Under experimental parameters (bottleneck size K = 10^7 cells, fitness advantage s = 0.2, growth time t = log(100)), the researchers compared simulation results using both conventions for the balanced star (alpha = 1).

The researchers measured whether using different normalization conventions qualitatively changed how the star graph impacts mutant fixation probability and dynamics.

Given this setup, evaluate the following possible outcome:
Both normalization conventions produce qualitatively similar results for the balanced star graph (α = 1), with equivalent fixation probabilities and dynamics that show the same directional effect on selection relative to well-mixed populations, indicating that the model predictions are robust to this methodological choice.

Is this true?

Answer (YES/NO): YES